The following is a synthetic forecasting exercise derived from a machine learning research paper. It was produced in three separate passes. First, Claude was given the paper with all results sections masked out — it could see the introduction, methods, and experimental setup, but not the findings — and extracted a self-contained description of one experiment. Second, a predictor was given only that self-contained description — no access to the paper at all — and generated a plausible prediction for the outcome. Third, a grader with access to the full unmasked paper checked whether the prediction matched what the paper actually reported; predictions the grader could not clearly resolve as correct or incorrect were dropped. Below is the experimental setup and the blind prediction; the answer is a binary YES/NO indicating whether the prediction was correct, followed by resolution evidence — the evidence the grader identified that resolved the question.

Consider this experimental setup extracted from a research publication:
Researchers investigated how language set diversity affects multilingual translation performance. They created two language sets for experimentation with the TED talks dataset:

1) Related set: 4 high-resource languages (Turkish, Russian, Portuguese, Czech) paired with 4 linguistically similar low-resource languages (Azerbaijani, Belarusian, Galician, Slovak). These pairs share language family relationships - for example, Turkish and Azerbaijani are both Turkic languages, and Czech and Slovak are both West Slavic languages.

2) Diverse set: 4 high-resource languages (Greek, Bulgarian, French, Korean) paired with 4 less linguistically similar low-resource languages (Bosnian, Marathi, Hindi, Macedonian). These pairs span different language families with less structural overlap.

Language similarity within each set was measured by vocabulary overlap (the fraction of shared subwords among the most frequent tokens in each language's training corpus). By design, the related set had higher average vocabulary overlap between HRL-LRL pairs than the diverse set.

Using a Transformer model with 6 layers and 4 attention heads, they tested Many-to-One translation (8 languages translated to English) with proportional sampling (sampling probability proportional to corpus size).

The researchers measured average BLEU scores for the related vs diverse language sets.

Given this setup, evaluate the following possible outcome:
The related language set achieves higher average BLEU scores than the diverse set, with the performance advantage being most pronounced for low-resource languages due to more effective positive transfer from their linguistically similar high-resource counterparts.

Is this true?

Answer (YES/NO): NO